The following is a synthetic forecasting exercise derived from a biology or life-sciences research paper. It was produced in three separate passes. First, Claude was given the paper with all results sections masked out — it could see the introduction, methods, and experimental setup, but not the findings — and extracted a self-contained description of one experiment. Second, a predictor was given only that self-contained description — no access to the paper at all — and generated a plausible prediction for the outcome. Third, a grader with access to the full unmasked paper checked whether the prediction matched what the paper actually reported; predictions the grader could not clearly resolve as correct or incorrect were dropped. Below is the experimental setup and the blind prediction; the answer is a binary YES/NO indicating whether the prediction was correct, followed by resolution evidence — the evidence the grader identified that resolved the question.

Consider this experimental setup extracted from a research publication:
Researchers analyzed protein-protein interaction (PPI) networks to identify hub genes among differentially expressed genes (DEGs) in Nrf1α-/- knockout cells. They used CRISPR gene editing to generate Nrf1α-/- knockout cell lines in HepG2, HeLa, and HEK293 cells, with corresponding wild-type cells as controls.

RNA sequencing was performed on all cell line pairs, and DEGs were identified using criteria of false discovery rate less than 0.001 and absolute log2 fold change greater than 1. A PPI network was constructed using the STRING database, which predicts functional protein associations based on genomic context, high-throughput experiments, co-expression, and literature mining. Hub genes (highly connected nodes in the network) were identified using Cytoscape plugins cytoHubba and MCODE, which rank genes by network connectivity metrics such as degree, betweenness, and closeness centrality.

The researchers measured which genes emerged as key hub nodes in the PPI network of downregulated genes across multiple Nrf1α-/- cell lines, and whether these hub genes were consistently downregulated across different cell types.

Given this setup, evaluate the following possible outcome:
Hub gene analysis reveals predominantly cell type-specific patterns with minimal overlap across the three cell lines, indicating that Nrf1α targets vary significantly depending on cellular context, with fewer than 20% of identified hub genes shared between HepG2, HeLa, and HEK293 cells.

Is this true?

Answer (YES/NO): NO